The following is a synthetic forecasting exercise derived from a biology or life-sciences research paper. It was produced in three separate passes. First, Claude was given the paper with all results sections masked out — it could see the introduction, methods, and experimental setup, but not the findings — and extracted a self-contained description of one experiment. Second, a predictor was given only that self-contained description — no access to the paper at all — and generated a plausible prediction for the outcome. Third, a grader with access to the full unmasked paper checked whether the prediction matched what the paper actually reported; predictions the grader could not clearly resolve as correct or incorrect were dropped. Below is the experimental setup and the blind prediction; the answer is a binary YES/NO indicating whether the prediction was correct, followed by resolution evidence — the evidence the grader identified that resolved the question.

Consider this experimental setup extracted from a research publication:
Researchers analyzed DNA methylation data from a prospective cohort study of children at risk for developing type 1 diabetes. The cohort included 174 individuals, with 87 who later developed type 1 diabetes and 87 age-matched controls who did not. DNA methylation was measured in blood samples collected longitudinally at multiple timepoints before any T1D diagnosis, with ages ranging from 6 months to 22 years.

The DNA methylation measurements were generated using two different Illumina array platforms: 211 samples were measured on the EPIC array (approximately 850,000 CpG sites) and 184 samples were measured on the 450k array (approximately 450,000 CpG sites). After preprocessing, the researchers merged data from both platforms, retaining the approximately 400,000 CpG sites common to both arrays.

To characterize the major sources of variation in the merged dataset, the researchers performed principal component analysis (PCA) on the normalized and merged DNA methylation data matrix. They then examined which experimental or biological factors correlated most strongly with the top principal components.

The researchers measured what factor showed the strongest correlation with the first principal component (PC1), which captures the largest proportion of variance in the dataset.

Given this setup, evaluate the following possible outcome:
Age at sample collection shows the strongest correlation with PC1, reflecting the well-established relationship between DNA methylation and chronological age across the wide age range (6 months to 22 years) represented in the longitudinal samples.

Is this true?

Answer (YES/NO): NO